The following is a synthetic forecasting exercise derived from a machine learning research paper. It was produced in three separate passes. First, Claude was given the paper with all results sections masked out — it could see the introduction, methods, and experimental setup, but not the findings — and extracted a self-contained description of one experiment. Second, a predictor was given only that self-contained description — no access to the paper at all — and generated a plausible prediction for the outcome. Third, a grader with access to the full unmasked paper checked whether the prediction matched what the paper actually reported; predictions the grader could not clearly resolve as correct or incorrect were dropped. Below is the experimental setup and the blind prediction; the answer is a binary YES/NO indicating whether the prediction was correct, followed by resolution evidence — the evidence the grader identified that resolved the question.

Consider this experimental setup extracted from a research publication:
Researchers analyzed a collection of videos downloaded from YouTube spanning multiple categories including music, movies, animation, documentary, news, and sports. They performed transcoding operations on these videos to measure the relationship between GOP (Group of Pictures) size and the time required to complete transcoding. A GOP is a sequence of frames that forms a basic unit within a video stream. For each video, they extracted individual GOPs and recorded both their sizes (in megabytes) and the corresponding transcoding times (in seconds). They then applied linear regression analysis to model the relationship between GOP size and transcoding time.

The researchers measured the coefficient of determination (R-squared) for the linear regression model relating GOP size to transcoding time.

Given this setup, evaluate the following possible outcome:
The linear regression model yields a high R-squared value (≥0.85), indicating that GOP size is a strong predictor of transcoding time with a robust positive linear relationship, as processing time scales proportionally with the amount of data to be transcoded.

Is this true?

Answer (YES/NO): NO